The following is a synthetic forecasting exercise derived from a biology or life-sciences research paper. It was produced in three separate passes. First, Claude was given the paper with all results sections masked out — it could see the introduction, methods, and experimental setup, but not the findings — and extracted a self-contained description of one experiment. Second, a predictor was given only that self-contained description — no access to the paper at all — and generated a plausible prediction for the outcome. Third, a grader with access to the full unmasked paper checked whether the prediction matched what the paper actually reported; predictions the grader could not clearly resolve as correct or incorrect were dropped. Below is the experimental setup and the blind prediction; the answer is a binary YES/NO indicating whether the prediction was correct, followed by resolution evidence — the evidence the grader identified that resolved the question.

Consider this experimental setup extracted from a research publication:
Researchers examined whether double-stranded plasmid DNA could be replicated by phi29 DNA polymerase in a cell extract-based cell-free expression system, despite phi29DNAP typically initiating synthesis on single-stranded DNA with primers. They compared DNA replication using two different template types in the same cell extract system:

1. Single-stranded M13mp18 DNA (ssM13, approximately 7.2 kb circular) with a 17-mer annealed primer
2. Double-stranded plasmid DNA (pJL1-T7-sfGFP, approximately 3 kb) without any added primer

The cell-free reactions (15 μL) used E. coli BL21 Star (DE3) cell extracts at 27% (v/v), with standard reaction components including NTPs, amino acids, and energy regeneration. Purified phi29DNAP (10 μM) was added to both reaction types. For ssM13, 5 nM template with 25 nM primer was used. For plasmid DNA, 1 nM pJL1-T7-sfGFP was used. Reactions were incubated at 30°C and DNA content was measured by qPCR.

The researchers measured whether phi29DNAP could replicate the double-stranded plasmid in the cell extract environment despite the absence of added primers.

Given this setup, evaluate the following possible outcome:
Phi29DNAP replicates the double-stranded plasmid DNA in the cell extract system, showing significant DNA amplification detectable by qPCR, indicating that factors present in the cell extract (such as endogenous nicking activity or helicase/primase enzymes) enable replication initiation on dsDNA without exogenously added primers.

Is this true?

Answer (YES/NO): NO